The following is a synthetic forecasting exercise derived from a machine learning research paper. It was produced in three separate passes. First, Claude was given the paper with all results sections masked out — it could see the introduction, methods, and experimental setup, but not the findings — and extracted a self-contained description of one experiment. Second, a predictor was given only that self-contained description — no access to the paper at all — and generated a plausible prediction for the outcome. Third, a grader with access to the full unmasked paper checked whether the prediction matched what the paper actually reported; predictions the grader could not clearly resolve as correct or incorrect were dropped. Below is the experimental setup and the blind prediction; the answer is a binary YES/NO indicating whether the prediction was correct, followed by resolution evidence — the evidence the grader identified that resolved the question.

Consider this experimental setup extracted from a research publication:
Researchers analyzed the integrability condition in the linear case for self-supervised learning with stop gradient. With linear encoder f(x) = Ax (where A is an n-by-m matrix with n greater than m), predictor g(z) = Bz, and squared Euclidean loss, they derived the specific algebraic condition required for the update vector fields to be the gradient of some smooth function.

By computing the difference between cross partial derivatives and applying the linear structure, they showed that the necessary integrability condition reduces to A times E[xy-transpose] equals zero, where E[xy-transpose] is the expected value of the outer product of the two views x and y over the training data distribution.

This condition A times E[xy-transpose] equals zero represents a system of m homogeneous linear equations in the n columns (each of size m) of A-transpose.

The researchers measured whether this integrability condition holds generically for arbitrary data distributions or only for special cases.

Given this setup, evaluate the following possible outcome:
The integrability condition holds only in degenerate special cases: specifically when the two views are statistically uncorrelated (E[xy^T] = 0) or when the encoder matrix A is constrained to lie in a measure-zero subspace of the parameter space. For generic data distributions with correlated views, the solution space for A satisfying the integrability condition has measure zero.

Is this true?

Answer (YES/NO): NO